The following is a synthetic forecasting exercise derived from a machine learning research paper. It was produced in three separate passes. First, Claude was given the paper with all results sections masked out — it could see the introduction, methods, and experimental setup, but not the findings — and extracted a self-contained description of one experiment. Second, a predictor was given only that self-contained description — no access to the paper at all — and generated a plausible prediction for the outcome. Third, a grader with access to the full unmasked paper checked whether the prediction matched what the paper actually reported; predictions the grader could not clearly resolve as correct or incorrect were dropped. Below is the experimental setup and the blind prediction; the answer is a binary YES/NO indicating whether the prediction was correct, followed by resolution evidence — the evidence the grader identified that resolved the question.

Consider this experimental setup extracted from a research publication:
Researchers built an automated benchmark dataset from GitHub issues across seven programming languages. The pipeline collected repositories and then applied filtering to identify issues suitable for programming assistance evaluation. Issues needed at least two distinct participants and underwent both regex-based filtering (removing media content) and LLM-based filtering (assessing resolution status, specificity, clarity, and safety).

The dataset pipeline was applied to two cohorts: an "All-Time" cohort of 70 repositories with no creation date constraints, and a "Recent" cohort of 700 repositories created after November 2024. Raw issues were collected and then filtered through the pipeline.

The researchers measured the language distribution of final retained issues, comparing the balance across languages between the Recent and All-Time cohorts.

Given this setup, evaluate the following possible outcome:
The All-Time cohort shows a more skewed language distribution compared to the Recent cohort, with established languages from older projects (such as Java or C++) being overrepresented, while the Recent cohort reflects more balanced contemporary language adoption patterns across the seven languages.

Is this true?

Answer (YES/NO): NO